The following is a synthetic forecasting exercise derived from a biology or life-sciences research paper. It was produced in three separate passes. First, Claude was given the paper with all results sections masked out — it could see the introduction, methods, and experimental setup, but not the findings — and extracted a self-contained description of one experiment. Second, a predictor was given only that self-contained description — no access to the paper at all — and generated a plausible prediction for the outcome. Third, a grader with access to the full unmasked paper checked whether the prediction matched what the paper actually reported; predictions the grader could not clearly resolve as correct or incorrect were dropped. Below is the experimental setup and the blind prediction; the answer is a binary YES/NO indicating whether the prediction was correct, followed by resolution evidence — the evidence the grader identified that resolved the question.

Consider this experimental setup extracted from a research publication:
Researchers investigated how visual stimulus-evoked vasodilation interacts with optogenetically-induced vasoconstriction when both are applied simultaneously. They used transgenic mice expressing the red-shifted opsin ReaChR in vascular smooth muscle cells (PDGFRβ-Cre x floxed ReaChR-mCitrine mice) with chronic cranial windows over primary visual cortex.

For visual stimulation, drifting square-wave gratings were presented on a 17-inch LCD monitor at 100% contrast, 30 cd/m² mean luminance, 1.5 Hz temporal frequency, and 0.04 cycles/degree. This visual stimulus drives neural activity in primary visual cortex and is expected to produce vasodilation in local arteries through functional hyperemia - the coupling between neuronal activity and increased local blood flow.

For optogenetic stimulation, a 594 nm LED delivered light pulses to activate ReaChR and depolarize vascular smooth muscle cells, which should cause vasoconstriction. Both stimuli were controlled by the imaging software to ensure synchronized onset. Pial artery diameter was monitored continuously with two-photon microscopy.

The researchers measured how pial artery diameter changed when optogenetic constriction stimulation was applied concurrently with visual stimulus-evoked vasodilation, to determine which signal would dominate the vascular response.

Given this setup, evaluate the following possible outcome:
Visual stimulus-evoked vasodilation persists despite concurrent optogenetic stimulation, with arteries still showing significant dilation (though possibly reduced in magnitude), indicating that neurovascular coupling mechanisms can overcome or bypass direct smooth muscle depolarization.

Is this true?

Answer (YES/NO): NO